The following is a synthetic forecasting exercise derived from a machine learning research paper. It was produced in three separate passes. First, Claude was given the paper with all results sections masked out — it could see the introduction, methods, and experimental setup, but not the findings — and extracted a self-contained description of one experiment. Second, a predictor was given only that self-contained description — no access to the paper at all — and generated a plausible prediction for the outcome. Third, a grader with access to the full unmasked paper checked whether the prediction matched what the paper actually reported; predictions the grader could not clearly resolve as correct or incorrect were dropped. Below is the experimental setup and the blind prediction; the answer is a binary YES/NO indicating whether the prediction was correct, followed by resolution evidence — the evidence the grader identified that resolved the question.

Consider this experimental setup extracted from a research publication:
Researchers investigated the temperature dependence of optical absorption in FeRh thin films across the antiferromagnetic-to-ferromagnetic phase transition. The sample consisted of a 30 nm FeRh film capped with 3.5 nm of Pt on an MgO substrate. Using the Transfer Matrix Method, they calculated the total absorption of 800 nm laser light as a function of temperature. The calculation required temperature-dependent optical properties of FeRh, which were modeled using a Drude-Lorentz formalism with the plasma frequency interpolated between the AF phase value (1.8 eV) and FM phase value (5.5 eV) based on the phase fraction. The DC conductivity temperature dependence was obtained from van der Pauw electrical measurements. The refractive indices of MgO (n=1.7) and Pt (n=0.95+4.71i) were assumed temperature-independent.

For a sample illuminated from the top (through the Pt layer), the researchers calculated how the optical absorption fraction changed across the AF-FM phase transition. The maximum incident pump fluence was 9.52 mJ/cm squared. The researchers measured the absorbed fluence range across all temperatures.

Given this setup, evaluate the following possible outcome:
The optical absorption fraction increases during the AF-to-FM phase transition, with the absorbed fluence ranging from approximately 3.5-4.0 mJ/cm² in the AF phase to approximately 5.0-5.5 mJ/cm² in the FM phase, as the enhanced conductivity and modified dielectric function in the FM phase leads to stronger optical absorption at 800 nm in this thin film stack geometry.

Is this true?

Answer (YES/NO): NO